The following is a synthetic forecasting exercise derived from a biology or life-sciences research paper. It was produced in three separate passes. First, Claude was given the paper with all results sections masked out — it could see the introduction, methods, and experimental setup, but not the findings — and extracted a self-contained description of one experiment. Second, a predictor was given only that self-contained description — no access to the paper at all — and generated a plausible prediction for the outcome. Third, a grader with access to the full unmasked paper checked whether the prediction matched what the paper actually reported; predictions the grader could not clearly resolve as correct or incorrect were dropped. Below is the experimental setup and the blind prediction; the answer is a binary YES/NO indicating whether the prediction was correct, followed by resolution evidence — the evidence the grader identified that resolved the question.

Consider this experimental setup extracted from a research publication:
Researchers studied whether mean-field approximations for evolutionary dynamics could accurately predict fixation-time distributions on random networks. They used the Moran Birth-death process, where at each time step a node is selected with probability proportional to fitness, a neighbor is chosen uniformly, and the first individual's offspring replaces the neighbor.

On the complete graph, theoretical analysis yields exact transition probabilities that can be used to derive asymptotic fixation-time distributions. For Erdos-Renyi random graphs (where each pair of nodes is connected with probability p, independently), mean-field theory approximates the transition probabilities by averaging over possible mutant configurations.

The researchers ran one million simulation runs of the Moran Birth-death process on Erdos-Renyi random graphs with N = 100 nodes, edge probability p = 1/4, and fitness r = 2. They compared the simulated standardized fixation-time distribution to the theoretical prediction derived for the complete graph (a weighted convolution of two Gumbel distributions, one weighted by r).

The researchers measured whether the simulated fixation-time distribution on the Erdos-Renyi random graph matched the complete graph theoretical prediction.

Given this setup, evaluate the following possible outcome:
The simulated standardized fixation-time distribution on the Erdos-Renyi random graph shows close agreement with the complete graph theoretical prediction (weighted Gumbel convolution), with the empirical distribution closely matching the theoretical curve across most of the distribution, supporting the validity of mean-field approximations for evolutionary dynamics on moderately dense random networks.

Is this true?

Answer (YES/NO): YES